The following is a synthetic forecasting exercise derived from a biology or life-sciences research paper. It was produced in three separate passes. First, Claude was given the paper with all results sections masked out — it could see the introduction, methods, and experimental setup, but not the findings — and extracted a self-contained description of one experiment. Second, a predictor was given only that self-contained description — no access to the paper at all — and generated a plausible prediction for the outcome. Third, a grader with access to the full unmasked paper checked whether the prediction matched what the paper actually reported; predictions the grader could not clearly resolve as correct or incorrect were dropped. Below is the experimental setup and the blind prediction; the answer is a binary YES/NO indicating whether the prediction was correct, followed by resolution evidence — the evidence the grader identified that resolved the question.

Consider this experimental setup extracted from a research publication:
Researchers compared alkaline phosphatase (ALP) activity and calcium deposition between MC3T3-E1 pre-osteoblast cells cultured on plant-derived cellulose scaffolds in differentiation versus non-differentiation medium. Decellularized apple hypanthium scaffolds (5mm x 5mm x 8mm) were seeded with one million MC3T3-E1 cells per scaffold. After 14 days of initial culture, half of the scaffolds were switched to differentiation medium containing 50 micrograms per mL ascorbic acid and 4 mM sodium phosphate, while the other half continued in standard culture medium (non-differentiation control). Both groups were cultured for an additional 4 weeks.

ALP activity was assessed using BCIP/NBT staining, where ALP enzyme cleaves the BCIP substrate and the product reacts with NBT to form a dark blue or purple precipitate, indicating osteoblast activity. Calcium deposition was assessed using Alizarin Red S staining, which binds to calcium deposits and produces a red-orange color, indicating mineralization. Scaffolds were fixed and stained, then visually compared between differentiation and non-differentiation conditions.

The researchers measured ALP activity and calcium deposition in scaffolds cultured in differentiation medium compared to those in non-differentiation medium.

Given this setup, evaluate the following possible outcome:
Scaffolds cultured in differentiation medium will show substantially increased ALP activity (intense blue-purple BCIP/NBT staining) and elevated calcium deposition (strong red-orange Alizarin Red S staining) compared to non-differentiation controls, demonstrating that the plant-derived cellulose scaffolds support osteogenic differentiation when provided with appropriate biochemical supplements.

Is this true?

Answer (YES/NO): YES